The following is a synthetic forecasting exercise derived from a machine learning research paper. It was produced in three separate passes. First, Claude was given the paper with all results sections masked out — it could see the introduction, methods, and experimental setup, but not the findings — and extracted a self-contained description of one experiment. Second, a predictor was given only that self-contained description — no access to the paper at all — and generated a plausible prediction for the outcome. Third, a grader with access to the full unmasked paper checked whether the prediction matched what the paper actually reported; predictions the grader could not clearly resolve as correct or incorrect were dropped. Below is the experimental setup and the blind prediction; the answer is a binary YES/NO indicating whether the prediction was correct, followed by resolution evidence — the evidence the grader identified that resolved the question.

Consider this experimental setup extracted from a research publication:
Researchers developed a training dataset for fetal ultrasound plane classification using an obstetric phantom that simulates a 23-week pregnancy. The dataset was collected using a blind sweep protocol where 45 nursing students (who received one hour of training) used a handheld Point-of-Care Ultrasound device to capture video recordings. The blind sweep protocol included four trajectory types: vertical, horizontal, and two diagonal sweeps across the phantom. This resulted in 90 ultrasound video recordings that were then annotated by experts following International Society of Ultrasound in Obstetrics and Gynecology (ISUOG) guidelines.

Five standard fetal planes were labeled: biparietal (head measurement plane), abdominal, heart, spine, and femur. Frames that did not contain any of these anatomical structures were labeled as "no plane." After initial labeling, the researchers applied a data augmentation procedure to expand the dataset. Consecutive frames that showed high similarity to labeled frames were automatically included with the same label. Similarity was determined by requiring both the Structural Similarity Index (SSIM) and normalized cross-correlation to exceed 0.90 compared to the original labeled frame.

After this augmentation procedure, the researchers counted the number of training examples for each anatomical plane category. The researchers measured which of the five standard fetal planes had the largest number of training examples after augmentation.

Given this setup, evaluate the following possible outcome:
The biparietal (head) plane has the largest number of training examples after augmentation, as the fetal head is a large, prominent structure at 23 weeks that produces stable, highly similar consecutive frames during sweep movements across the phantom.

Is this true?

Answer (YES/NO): NO